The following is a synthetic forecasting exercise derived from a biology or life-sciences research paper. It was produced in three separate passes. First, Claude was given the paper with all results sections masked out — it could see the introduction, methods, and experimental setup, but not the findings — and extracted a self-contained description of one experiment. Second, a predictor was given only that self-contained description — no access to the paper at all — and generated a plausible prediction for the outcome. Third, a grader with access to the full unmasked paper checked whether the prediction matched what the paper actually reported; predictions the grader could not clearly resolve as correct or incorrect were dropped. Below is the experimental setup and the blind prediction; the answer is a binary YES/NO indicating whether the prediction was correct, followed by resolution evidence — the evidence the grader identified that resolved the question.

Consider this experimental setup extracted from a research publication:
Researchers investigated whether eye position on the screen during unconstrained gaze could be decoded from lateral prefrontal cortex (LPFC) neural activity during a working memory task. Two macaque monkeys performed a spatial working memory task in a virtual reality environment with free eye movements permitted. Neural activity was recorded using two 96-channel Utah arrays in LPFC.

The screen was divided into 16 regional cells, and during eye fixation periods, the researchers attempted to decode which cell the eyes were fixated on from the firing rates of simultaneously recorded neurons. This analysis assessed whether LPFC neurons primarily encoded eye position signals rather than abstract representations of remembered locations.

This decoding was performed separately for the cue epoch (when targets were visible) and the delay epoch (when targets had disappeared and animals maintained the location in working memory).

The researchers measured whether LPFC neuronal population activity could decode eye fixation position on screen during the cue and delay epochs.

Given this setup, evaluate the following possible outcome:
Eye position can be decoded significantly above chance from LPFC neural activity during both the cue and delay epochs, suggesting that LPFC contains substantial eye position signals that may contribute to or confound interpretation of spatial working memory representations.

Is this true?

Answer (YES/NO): NO